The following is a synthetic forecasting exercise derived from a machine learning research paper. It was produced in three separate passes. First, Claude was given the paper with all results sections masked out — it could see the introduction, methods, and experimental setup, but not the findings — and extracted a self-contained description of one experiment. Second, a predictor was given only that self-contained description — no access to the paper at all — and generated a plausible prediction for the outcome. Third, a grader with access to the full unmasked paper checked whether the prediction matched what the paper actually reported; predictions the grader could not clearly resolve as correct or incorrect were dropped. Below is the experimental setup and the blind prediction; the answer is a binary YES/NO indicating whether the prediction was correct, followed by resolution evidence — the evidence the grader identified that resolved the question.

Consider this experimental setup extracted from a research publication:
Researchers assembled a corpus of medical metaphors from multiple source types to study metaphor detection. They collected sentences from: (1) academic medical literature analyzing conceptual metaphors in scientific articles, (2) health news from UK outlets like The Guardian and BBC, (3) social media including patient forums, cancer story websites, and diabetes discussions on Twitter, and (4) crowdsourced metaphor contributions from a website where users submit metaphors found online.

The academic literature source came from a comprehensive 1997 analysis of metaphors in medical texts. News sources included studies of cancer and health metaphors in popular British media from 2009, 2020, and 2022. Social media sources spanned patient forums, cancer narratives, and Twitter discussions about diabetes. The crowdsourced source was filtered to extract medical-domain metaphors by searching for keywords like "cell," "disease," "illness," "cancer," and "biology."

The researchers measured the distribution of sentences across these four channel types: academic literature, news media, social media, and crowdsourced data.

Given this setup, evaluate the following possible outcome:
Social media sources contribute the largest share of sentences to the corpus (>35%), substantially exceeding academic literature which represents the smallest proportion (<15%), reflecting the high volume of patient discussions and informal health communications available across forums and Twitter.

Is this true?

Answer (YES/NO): NO